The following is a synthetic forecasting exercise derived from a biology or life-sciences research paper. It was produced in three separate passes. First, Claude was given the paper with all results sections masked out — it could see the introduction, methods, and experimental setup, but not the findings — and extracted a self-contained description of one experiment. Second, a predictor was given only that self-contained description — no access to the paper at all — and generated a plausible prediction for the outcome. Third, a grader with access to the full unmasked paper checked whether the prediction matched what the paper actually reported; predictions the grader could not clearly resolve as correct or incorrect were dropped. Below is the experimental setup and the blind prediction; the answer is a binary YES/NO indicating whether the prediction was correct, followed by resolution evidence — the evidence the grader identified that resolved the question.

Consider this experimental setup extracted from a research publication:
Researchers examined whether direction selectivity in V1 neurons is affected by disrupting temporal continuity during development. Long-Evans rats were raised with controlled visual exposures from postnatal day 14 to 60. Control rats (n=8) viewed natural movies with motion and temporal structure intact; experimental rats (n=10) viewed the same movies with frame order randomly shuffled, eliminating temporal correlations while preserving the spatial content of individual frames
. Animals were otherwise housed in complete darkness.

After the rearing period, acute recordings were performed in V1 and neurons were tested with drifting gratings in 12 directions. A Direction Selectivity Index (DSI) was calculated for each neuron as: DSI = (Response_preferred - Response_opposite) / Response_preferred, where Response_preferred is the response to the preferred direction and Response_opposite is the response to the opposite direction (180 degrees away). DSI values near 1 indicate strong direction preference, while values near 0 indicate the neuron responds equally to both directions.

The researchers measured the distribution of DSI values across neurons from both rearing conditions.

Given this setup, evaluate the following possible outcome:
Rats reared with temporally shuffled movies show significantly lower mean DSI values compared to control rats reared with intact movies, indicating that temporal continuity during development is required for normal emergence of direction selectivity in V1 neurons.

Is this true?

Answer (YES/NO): NO